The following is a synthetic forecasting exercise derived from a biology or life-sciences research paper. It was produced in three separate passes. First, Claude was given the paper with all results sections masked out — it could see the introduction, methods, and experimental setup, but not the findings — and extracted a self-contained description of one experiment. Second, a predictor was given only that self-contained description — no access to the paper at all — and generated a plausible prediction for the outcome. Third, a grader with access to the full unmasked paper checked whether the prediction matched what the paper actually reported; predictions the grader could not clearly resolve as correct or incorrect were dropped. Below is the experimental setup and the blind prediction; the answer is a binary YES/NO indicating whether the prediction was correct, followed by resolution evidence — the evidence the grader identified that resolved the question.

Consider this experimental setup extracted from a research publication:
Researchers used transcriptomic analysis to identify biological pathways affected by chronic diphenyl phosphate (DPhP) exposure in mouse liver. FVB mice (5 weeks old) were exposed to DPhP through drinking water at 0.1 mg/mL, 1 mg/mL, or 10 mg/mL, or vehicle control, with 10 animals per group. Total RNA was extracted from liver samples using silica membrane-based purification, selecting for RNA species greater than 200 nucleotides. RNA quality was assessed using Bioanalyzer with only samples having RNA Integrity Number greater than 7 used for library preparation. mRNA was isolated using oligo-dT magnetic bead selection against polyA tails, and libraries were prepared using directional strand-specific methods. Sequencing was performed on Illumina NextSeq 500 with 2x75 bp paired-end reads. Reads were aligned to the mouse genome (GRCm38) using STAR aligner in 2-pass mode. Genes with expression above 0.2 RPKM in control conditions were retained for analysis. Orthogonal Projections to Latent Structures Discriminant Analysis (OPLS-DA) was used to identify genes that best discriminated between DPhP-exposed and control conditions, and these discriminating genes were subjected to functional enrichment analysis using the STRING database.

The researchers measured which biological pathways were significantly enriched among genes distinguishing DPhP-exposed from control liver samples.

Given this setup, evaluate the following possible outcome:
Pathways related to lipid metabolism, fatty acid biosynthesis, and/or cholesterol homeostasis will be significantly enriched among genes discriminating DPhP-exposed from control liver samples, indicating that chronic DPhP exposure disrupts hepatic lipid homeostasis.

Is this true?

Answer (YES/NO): YES